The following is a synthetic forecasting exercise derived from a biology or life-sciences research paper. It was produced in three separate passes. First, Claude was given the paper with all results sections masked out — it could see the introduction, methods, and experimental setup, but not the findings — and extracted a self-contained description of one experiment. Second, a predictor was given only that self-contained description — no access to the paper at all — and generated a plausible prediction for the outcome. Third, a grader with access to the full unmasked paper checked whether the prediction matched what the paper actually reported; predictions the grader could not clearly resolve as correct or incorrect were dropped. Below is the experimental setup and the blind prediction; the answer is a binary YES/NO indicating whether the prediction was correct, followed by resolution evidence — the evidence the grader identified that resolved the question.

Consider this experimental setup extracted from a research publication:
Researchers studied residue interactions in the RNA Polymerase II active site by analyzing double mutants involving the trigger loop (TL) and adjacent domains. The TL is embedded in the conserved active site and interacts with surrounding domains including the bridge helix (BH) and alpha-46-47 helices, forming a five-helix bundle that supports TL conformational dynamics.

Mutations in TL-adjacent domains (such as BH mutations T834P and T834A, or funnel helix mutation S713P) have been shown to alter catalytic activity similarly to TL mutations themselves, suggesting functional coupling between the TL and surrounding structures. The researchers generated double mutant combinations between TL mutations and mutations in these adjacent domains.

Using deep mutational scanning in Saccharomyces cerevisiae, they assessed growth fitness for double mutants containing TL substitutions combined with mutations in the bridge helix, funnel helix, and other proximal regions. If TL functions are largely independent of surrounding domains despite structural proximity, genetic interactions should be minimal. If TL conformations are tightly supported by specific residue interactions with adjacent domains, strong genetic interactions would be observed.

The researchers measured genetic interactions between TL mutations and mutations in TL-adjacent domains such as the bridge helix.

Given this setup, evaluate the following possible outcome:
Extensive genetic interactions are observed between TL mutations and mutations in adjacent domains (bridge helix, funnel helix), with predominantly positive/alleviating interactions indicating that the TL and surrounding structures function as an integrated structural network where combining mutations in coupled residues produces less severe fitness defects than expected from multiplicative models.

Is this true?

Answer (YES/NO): NO